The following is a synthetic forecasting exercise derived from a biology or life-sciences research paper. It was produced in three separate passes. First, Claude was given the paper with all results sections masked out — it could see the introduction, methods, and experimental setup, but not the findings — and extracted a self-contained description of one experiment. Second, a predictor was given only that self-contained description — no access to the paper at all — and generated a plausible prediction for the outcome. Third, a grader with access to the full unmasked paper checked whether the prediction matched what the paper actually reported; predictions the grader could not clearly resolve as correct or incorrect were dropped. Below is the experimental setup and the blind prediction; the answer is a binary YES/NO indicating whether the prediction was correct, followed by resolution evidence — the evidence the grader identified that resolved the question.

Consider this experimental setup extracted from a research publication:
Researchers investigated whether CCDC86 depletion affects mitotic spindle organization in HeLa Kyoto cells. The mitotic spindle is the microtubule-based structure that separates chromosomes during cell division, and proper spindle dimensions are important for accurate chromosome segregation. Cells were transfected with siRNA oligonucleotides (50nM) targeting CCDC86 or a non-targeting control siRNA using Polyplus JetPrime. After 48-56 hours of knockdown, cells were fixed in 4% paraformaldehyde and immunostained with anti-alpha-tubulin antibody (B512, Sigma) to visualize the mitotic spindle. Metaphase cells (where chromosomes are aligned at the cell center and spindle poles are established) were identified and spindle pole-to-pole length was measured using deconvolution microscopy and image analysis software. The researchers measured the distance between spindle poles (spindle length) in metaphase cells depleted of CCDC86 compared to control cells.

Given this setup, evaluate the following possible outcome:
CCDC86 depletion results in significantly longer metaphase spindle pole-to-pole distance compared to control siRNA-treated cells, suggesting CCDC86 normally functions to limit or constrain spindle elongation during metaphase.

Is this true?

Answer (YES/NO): YES